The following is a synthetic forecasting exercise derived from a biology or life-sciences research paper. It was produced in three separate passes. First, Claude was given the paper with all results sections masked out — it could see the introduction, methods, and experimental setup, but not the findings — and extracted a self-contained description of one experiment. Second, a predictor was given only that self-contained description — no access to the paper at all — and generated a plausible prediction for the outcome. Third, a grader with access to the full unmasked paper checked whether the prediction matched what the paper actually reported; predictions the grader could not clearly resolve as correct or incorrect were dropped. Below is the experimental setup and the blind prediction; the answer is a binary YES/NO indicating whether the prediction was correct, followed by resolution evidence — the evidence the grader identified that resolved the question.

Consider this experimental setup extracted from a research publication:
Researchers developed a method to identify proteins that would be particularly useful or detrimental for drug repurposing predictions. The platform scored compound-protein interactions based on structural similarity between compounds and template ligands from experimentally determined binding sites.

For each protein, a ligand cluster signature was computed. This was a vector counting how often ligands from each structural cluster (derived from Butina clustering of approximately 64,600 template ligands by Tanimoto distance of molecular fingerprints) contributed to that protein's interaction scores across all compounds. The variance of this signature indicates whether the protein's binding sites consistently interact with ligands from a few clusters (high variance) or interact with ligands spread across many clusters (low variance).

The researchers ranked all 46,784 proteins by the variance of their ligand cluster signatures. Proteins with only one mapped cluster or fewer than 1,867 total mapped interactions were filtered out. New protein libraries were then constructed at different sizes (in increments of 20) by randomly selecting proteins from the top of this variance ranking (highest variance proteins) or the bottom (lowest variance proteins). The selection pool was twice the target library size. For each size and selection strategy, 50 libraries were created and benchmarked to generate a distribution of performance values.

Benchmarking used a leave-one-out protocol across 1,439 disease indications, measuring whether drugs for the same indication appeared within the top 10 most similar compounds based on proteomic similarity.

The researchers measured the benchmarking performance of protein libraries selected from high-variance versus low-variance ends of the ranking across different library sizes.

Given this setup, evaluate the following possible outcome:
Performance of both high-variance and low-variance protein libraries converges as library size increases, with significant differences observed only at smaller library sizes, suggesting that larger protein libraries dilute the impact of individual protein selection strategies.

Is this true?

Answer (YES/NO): NO